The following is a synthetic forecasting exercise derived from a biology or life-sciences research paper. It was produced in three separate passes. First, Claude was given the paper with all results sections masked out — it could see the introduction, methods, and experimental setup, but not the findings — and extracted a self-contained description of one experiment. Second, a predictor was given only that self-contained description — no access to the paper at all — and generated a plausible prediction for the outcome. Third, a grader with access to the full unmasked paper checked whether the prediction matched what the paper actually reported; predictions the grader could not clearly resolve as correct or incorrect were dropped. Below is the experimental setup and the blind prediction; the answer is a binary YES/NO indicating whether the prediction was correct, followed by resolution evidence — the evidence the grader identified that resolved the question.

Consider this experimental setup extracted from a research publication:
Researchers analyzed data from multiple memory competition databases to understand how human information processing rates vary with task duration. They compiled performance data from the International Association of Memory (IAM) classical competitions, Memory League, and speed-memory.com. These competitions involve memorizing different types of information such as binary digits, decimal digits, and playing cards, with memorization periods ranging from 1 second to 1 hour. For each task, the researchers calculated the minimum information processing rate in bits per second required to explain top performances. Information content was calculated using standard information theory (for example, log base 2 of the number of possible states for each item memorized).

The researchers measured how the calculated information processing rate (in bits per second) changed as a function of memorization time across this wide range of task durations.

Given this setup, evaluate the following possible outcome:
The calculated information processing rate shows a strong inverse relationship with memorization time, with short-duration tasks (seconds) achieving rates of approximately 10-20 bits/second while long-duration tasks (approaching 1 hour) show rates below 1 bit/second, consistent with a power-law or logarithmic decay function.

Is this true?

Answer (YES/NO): NO